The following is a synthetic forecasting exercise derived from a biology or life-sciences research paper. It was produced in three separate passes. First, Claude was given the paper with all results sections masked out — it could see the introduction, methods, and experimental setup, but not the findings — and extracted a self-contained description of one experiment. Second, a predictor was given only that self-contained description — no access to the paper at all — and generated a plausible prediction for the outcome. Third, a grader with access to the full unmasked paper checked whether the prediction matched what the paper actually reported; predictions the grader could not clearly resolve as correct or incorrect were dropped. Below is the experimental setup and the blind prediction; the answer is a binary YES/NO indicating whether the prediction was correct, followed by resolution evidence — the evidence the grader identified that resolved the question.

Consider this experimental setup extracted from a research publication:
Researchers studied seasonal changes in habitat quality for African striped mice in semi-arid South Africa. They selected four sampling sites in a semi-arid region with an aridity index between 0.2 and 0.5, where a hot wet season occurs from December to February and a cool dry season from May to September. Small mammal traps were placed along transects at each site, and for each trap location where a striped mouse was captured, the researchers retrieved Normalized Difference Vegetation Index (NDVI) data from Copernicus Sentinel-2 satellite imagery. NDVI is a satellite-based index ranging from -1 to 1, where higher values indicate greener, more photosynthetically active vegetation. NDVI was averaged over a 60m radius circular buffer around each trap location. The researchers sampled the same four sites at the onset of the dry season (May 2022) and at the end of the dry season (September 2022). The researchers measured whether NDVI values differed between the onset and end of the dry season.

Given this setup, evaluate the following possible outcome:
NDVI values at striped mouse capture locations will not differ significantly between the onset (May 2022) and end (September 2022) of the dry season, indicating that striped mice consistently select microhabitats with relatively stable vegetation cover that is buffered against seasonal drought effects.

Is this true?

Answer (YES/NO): NO